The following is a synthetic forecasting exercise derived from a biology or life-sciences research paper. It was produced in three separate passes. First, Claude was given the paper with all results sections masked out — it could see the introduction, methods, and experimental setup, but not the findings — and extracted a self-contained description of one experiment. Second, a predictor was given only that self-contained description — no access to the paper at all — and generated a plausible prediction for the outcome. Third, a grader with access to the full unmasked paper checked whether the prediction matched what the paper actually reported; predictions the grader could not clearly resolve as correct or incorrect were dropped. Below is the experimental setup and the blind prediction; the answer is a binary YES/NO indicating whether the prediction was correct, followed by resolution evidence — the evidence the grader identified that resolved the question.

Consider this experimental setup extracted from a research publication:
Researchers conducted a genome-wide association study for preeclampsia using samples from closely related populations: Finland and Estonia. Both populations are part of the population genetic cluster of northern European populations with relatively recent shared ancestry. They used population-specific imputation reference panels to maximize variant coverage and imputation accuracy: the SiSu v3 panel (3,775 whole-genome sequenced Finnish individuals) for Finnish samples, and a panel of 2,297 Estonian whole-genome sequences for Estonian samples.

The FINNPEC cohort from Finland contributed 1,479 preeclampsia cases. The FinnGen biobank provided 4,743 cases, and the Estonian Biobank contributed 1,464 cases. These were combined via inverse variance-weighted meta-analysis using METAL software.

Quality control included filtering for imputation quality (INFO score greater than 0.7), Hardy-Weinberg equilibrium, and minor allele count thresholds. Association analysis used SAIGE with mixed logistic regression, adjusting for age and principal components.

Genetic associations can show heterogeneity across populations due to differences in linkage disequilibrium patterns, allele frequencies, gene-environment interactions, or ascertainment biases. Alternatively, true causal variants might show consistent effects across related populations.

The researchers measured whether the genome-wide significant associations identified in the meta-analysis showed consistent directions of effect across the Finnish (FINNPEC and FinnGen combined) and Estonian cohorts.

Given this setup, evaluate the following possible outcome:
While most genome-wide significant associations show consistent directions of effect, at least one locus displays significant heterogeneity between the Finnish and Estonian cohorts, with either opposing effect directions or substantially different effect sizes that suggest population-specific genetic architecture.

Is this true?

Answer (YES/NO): NO